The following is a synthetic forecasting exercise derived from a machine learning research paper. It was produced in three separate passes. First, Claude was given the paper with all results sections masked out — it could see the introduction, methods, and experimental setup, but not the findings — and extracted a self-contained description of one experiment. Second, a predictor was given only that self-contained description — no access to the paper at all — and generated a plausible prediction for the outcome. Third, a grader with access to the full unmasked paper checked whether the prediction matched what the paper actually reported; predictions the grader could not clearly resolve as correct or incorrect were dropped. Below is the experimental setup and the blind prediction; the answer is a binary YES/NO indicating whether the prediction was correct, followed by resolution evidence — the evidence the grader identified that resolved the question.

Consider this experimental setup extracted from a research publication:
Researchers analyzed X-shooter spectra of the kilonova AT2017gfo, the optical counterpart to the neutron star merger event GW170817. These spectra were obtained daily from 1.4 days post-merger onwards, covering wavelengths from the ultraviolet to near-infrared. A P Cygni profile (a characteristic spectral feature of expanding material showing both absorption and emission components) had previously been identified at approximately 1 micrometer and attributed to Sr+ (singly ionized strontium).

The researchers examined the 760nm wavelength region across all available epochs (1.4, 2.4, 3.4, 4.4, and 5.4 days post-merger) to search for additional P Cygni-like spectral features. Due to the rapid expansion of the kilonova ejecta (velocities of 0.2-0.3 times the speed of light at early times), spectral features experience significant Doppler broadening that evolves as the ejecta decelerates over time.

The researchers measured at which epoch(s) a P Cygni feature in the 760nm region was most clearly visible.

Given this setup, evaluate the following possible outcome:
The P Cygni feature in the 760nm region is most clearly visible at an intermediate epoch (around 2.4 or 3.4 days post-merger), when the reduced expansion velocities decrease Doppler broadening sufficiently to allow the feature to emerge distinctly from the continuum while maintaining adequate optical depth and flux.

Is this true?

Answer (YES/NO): NO